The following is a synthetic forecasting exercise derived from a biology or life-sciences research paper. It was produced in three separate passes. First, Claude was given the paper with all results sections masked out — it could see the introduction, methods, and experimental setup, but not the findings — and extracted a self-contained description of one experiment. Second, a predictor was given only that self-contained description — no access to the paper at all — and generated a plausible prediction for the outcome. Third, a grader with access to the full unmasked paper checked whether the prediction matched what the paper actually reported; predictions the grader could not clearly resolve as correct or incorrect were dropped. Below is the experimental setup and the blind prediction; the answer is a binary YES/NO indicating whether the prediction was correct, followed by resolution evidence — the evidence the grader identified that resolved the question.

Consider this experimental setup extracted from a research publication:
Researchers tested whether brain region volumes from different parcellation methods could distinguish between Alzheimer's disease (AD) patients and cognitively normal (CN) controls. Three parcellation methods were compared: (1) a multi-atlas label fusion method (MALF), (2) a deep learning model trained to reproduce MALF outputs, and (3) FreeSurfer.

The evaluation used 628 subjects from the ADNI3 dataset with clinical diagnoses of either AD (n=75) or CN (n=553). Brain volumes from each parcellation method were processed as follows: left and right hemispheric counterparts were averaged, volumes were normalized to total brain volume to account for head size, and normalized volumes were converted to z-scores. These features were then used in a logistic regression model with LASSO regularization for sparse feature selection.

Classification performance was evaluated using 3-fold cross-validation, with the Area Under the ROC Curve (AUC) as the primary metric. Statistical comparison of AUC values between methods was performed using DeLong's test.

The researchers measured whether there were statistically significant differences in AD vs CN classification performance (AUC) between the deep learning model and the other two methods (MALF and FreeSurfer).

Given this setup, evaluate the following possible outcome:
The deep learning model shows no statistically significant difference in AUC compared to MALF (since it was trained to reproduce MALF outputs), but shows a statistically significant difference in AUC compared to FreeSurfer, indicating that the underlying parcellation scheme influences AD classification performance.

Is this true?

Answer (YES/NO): NO